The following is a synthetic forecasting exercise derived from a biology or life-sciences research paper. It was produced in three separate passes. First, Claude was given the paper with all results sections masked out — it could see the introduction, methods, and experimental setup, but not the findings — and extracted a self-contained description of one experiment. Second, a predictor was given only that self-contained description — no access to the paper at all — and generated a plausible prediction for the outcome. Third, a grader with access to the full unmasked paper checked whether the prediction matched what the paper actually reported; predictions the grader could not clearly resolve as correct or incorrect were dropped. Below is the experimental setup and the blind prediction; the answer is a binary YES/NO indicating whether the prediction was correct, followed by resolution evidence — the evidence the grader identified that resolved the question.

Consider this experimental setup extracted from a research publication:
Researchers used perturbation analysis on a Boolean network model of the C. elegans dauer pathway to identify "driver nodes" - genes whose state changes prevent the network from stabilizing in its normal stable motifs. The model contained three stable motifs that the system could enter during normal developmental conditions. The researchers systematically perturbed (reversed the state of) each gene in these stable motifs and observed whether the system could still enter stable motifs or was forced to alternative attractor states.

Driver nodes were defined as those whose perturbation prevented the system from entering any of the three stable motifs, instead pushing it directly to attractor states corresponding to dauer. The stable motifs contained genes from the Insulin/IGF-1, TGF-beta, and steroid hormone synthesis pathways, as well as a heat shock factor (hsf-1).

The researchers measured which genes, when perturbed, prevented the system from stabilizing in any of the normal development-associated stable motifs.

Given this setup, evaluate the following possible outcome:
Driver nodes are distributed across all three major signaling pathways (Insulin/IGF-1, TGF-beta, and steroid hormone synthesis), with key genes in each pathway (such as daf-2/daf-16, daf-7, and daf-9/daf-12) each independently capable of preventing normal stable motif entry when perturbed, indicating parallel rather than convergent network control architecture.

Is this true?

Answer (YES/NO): NO